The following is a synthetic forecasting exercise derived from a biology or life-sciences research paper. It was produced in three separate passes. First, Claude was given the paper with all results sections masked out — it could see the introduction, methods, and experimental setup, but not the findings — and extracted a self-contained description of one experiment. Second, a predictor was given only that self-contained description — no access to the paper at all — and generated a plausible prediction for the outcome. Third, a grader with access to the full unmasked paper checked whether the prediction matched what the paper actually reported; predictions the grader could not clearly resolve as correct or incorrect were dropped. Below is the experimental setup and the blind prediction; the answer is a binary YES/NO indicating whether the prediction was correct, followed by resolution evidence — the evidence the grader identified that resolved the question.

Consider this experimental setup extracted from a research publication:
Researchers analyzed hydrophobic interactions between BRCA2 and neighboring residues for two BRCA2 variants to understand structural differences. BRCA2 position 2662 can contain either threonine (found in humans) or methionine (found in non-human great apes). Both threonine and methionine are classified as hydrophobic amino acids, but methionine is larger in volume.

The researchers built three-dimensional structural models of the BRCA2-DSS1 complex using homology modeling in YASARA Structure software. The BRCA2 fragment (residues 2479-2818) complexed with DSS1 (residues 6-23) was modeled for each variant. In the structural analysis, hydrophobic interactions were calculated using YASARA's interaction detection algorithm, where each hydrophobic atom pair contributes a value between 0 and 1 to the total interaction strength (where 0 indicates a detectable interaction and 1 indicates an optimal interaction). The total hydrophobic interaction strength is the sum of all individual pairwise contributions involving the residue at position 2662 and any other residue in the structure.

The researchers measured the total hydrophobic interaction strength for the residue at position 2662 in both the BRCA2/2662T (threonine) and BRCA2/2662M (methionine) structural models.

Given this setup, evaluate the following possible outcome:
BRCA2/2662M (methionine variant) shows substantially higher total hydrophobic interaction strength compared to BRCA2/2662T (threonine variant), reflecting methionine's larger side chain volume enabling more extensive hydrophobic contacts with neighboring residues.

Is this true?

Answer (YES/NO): YES